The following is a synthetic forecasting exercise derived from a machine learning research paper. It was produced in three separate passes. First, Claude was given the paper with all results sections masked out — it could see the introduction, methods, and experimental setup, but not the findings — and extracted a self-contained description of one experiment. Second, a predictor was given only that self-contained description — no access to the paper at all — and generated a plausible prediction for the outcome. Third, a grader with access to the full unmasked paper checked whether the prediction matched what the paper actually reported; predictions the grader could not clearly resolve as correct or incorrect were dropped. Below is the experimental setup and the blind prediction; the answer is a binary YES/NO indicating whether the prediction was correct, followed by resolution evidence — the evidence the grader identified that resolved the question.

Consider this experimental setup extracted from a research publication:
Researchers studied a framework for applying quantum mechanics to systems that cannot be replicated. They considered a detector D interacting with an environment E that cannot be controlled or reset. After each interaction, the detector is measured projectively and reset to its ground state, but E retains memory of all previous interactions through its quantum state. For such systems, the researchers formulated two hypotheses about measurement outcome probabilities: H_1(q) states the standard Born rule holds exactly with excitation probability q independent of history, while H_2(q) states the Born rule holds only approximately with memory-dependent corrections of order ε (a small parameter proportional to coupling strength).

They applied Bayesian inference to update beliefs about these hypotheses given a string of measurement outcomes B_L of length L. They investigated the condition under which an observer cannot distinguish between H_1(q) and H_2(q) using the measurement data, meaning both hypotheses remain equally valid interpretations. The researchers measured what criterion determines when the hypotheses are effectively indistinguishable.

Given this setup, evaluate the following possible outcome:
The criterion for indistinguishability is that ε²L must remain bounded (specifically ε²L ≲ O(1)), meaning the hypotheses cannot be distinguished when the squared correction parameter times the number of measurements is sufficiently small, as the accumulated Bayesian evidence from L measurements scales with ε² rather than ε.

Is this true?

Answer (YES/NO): NO